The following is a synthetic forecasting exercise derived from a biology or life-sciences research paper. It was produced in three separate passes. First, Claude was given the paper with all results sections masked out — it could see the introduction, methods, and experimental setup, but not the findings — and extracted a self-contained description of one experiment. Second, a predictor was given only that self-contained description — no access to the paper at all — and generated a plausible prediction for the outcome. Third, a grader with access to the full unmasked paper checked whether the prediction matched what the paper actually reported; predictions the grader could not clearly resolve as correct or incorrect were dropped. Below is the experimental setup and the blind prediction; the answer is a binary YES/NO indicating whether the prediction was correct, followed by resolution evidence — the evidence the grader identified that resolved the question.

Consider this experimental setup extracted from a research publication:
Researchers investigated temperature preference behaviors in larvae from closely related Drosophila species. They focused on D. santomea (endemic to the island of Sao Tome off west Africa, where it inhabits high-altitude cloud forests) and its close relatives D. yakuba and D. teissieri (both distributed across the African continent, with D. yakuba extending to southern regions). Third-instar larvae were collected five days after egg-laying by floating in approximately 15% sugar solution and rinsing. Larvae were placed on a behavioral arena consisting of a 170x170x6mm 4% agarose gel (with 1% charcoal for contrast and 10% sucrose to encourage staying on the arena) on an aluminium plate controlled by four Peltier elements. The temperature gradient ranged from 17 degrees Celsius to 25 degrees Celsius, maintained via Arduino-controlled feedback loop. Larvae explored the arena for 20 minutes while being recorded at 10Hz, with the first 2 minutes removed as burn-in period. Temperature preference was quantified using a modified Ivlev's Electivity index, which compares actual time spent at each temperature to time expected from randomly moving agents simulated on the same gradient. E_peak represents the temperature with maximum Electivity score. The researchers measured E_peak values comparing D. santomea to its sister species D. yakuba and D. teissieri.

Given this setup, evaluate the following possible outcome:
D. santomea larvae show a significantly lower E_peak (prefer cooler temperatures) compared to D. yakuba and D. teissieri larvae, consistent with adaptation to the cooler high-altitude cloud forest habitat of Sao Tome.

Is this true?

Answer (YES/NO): NO